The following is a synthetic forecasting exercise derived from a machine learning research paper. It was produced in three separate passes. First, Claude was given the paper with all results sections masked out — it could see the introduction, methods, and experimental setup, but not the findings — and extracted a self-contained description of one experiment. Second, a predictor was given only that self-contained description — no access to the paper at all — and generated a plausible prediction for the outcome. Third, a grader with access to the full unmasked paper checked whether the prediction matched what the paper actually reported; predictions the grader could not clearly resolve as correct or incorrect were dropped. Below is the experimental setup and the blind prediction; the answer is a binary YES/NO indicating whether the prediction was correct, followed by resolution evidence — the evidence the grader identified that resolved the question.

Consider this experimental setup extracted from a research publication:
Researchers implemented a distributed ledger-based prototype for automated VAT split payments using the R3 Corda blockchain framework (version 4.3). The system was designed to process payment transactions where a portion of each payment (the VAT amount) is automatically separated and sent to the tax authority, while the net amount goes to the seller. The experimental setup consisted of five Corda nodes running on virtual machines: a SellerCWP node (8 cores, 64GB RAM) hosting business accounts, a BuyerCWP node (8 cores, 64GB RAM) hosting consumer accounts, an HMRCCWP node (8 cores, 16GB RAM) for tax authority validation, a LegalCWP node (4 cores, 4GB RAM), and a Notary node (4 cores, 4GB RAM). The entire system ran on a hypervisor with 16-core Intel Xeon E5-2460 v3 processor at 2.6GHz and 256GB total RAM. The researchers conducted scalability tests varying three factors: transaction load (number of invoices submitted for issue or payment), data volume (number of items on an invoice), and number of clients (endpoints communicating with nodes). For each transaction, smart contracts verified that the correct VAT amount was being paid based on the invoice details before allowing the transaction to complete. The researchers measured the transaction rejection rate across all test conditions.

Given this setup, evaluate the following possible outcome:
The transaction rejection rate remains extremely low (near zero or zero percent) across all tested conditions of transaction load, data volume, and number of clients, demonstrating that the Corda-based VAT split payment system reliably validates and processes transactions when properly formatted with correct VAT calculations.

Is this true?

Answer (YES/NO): YES